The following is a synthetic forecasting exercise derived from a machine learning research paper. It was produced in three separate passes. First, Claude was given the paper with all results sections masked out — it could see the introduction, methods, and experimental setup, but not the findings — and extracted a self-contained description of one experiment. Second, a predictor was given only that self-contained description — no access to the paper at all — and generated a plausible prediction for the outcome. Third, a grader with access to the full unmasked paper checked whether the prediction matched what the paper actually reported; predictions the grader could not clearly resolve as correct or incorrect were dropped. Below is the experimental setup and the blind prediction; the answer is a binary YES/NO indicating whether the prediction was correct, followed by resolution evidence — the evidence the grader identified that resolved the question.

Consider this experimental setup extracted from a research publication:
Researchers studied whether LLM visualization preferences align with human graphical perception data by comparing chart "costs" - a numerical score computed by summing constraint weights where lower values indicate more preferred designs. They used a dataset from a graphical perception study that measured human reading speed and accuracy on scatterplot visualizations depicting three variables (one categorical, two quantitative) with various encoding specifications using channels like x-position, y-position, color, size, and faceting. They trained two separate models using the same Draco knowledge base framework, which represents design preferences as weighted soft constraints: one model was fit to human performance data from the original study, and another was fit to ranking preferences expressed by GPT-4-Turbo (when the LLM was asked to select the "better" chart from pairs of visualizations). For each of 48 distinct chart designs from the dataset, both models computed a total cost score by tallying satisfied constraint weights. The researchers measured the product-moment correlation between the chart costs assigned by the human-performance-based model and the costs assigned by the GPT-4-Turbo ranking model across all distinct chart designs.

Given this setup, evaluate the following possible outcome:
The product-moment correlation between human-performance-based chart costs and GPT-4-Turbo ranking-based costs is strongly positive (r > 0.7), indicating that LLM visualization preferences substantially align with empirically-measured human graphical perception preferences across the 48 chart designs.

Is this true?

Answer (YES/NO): NO